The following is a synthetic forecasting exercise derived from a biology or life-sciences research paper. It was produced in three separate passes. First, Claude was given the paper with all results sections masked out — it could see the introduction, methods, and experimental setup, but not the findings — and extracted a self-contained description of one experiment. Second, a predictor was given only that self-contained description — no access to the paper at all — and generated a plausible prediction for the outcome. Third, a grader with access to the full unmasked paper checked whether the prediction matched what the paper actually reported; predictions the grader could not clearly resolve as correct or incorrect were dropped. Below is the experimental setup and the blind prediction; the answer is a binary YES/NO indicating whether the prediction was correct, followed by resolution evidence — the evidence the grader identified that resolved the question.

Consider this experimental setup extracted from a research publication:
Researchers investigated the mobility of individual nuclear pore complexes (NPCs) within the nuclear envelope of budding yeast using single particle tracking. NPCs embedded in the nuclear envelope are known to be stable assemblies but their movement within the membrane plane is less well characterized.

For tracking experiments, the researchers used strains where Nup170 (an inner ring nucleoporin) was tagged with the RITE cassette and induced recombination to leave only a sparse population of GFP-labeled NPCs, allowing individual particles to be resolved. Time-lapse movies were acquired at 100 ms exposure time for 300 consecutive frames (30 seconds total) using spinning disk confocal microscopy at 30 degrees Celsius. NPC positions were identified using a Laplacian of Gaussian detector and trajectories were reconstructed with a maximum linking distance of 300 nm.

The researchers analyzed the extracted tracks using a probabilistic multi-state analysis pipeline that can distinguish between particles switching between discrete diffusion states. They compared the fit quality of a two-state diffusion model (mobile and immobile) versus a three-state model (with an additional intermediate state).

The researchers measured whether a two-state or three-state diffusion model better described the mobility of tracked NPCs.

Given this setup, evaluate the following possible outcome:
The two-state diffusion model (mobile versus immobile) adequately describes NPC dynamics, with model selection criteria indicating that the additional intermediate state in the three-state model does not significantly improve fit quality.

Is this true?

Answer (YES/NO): NO